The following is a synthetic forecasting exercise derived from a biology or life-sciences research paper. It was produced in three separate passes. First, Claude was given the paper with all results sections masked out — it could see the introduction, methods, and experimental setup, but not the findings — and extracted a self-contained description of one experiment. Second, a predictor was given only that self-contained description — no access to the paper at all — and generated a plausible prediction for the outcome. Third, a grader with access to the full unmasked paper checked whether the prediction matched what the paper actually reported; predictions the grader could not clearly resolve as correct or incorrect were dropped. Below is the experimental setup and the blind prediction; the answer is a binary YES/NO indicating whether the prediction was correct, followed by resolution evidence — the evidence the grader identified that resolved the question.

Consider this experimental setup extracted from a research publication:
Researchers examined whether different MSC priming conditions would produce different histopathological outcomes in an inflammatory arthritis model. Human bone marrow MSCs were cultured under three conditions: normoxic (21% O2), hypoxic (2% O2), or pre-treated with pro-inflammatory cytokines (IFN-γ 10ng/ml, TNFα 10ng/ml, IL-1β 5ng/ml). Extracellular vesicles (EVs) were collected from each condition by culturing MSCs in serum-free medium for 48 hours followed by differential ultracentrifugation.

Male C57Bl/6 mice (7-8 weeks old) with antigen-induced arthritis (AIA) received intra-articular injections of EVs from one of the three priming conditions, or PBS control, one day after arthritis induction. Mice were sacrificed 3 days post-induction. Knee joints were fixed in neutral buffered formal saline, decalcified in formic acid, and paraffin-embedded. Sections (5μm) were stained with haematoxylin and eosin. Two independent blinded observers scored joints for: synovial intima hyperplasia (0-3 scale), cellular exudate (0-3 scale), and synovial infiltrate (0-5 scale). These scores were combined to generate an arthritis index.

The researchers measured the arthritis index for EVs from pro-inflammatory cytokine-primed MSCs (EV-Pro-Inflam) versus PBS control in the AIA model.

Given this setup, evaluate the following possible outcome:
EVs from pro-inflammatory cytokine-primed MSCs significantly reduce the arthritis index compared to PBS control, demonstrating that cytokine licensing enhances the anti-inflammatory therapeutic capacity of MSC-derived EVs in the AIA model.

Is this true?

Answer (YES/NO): NO